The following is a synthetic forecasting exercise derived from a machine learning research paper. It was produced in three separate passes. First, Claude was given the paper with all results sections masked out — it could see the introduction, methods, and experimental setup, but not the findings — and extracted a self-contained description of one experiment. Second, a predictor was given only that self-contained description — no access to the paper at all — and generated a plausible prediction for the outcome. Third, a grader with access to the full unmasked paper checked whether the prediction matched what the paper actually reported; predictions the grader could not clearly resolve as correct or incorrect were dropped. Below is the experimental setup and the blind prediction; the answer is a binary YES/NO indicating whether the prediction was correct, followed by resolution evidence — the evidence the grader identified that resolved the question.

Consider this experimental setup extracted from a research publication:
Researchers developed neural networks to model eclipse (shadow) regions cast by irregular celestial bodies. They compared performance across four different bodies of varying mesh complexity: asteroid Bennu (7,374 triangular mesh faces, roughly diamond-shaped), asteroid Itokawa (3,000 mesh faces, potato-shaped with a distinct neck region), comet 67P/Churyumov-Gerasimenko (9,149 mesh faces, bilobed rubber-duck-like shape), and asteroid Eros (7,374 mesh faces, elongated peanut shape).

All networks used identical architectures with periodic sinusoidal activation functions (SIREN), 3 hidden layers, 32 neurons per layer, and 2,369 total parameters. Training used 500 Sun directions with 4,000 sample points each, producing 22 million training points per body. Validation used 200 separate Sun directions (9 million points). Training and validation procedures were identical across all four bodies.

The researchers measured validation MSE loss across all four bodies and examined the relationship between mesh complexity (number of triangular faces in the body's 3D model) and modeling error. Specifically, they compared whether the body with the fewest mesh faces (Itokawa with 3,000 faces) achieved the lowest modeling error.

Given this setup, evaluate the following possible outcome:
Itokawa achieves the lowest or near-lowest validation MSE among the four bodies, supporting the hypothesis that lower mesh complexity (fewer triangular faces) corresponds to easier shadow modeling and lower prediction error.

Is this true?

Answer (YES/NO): NO